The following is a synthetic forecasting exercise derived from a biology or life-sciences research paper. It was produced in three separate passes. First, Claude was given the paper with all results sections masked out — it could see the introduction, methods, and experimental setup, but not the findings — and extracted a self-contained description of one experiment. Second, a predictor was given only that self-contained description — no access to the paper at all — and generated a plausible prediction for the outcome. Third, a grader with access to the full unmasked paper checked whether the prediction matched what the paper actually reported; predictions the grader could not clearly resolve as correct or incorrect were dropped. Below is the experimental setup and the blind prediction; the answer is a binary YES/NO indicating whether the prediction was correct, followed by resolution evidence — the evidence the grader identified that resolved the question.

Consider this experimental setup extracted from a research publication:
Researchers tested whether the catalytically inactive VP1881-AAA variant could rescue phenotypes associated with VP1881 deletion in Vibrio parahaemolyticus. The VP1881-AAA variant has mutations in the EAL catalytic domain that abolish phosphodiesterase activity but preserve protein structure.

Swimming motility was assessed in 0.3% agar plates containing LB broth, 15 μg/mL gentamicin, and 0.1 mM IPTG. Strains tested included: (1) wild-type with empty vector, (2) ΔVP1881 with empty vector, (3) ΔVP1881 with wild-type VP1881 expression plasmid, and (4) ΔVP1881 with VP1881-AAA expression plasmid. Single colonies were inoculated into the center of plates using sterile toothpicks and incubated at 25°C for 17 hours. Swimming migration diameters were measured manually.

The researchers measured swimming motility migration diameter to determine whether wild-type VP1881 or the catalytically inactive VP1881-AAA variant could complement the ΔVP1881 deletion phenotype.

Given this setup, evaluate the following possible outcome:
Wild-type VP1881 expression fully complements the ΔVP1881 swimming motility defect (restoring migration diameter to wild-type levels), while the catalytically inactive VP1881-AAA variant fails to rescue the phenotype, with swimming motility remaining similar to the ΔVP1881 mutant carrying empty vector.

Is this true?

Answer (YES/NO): NO